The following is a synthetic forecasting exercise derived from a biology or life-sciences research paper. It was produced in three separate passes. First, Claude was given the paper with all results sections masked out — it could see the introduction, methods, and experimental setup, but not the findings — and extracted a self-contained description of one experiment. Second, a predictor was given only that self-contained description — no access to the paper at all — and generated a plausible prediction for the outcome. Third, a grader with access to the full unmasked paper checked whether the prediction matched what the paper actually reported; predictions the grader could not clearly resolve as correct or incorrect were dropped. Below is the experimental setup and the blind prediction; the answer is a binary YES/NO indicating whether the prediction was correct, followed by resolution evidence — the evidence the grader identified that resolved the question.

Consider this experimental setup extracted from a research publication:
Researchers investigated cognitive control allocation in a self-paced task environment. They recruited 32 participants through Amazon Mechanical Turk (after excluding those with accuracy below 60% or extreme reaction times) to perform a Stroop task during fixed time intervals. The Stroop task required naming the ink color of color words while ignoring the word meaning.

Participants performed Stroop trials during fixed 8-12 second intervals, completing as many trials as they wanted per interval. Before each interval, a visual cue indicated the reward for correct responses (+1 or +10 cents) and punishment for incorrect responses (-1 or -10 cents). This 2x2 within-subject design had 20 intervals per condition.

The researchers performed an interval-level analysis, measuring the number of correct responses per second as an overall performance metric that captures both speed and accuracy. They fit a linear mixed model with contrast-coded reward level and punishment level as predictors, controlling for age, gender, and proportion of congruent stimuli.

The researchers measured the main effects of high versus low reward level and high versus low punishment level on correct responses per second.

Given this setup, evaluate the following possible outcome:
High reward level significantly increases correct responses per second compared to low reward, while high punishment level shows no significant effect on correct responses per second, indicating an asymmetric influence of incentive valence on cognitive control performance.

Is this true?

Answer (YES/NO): NO